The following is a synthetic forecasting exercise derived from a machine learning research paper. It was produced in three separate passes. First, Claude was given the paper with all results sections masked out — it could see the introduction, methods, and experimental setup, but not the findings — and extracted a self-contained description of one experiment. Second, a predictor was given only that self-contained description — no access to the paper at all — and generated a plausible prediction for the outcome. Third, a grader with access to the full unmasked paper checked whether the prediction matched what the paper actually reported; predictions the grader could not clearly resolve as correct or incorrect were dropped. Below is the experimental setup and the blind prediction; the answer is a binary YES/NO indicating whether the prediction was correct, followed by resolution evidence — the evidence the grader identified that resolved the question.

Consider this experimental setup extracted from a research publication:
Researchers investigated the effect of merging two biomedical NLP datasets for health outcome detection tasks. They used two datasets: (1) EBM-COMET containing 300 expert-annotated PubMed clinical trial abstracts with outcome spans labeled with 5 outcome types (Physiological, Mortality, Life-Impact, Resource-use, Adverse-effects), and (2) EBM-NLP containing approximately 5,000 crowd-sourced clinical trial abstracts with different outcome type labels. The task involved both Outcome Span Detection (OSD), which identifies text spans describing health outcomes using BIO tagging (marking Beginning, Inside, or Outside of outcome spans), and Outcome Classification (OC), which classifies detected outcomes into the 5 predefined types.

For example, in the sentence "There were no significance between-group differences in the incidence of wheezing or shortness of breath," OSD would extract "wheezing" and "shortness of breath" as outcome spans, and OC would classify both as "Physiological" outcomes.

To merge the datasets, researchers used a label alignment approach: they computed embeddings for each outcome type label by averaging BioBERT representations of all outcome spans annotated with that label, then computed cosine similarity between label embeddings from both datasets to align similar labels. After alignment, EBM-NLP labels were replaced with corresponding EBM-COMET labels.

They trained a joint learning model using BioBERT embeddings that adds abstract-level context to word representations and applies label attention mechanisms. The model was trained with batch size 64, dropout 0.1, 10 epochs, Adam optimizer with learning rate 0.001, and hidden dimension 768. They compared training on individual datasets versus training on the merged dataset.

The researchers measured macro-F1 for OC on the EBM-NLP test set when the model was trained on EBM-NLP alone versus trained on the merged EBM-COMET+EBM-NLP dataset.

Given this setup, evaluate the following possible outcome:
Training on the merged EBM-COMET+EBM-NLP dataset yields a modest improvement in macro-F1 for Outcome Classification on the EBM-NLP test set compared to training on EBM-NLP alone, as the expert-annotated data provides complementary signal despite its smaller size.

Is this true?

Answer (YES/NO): NO